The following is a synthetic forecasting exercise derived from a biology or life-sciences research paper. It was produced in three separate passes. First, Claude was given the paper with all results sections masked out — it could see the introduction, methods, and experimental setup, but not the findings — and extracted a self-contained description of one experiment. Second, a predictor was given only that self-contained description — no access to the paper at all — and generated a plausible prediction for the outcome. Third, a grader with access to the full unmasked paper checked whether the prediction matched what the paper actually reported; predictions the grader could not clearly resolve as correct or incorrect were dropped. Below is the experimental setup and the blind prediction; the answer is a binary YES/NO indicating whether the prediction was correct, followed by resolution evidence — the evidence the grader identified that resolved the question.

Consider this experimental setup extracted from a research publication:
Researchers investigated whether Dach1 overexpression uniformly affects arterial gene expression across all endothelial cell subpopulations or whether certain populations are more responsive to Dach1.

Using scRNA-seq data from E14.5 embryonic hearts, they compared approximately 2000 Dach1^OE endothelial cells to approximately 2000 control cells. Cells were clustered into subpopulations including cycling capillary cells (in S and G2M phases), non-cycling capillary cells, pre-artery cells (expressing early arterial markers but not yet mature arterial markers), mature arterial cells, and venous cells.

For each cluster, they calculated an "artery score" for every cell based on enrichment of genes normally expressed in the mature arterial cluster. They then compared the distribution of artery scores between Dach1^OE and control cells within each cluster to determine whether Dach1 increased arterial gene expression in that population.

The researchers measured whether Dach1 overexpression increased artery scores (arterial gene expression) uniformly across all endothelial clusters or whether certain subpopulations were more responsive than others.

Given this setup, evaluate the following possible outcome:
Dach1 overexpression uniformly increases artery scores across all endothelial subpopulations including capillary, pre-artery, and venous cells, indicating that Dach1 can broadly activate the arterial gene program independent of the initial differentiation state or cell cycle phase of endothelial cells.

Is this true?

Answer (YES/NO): NO